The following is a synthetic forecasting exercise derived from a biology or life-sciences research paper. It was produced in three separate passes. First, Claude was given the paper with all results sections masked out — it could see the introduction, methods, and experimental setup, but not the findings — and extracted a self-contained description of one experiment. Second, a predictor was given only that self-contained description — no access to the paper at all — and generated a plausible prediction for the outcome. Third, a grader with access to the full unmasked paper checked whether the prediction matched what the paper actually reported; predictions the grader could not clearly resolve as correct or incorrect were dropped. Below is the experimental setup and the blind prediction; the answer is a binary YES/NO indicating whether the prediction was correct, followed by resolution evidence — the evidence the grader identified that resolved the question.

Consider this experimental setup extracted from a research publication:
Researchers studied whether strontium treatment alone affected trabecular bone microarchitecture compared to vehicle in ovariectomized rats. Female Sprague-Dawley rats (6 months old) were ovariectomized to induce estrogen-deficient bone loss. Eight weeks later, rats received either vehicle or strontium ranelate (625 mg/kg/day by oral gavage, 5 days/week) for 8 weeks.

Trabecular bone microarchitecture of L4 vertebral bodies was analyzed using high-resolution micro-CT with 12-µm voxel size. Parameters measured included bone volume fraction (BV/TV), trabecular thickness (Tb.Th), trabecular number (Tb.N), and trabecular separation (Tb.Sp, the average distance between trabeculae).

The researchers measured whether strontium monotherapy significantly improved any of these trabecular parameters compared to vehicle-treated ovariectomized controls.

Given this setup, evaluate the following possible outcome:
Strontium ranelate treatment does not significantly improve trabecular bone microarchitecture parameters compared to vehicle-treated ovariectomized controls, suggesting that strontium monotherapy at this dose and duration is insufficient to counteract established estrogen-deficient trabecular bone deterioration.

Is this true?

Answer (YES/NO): YES